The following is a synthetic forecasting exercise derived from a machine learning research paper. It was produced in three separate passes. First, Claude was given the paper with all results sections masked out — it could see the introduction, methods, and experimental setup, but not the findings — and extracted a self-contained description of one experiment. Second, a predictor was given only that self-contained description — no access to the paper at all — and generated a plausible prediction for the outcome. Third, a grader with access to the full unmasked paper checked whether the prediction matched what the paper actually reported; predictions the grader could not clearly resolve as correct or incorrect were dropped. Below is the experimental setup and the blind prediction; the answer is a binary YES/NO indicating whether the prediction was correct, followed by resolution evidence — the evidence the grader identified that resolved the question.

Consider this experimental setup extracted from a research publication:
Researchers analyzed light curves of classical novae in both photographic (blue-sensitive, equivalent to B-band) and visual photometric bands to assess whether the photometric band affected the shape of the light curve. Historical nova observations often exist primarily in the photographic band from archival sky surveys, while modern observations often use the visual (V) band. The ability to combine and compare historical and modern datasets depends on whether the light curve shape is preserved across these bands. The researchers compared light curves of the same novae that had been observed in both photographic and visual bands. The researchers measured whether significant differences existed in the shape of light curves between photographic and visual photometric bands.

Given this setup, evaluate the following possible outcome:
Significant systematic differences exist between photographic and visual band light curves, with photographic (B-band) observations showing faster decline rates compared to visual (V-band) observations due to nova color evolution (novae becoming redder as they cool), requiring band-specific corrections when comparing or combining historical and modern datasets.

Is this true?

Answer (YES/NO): NO